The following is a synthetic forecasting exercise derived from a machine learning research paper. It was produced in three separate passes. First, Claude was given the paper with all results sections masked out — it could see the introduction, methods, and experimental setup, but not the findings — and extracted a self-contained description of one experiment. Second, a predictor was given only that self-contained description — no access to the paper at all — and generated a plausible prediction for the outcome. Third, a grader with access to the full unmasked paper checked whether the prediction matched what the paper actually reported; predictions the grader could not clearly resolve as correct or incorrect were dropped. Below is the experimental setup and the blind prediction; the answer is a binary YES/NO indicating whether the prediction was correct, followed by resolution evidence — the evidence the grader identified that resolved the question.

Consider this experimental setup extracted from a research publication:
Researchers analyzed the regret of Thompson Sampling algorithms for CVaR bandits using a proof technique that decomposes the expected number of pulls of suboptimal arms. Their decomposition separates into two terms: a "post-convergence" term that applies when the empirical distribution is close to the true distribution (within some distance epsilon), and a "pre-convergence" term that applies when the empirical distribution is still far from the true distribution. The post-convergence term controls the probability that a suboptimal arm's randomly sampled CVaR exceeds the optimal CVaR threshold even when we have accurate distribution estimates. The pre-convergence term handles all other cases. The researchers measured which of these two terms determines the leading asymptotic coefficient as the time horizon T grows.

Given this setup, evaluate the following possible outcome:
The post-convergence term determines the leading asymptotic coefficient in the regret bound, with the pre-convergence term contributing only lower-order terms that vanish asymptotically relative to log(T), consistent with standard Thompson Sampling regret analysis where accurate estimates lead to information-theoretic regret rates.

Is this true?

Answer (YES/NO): YES